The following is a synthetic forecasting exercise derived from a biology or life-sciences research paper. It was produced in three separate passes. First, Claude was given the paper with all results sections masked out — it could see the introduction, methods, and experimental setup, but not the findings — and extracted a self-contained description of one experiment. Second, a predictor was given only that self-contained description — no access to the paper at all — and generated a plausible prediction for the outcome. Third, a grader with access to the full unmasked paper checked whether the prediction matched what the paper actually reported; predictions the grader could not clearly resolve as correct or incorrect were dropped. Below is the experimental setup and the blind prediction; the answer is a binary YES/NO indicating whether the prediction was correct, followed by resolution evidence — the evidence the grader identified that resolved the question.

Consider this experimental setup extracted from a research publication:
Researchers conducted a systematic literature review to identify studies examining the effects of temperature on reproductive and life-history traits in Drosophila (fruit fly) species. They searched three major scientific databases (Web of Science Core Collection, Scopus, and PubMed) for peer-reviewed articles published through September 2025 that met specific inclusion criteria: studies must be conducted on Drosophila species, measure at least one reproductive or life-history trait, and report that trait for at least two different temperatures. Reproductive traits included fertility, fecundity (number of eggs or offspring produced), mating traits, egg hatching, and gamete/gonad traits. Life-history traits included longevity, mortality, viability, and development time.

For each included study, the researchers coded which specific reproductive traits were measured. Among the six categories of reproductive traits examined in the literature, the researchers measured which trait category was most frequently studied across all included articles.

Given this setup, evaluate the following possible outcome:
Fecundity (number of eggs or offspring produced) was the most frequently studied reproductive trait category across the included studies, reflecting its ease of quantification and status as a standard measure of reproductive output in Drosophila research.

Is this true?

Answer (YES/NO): YES